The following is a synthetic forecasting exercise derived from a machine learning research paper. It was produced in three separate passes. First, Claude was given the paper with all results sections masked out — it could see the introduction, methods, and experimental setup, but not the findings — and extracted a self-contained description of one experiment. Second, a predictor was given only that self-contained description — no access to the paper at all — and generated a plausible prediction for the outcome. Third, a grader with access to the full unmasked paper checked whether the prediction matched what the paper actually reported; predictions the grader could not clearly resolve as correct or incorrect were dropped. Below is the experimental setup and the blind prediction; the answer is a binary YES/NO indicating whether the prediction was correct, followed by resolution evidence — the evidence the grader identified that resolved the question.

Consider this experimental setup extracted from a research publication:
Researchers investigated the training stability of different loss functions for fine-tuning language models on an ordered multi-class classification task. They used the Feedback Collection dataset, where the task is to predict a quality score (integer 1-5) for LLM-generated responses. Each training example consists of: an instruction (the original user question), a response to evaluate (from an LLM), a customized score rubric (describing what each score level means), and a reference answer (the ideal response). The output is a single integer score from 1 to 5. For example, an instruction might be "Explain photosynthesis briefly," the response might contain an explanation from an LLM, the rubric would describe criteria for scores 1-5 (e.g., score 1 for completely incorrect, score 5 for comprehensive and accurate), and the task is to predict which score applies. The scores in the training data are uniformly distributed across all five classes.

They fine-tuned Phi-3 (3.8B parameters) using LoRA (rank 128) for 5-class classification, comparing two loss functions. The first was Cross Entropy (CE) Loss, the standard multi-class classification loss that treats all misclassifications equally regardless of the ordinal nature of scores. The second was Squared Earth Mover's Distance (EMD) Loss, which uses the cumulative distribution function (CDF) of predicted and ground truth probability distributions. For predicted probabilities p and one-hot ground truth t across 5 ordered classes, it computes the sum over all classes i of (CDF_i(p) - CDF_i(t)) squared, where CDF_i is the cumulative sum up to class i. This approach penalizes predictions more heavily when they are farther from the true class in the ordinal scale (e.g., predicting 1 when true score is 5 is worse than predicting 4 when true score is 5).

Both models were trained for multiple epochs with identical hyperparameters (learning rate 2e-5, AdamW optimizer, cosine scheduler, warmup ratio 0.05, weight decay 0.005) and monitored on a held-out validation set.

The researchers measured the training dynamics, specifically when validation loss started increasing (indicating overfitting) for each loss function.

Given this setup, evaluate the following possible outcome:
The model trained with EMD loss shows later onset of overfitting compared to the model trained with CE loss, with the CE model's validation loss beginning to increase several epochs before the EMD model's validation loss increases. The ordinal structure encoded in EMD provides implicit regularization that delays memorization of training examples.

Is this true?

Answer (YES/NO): YES